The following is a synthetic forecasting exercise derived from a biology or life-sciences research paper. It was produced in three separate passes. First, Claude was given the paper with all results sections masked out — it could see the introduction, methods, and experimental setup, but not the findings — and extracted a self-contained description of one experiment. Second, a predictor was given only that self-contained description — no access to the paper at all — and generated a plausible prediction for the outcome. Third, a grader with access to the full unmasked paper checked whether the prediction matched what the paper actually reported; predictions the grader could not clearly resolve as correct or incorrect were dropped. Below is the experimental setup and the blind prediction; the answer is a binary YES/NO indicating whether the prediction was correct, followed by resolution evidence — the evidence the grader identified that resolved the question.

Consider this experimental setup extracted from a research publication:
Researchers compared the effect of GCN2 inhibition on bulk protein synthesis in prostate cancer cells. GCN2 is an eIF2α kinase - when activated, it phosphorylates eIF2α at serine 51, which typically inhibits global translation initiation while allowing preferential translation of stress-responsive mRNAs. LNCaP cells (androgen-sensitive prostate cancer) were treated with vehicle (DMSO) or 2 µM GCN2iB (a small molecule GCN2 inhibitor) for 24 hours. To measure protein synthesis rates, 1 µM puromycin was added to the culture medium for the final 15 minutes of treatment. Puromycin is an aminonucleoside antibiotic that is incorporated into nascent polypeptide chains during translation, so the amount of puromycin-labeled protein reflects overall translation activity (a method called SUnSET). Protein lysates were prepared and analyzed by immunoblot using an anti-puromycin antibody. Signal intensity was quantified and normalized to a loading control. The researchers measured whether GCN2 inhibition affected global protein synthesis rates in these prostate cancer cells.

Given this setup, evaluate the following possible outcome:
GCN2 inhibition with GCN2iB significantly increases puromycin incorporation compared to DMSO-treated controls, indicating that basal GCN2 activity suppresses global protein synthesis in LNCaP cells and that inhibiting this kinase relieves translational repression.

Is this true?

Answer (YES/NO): NO